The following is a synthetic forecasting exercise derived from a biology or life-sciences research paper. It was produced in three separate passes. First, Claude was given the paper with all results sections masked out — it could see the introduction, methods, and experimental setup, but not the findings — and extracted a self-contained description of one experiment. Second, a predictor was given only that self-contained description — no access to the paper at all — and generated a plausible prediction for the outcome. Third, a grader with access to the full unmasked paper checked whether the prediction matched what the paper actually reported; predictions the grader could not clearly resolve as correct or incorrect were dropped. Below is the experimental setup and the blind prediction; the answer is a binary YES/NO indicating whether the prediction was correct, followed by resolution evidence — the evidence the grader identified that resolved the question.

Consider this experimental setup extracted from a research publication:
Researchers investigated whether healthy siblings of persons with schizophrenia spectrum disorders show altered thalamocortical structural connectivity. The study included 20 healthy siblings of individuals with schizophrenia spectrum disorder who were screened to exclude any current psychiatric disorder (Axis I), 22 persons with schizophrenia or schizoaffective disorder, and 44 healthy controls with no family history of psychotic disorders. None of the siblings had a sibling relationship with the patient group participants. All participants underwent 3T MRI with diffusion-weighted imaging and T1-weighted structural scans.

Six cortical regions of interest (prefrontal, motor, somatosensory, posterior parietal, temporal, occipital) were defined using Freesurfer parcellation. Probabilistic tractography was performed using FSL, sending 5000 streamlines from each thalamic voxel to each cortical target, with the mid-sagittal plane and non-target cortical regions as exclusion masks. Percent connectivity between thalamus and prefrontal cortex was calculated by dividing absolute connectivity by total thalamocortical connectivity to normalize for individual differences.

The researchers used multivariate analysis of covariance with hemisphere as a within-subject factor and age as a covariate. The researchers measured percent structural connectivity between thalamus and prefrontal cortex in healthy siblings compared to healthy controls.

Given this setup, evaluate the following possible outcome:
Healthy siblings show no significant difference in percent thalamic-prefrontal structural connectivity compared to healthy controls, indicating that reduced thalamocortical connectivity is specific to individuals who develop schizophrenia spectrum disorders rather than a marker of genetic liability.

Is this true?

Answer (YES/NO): NO